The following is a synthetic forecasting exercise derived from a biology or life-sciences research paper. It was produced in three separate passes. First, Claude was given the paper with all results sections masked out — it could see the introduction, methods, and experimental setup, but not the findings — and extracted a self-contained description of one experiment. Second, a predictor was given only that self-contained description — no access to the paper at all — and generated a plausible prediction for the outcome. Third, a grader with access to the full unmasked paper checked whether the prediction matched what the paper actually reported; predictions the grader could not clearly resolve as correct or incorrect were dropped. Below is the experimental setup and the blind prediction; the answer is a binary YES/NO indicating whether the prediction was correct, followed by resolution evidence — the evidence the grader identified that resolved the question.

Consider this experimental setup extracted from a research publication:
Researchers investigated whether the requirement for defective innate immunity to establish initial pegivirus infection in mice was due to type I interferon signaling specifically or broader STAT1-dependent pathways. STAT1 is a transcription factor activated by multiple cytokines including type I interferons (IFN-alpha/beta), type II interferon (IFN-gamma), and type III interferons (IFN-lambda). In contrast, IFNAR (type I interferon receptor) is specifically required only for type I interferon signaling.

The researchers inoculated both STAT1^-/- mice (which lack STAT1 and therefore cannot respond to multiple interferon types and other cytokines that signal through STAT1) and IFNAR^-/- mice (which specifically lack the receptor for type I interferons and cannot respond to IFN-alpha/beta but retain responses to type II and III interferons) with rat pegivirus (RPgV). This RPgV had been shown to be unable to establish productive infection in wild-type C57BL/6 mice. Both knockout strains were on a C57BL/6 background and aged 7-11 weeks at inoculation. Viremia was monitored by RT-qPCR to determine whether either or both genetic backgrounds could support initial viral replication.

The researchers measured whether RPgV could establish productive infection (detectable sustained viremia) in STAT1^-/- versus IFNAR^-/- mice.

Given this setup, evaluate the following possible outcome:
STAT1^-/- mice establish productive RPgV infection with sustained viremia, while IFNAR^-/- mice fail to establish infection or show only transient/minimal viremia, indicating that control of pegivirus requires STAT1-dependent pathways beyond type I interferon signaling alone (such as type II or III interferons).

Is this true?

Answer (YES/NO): NO